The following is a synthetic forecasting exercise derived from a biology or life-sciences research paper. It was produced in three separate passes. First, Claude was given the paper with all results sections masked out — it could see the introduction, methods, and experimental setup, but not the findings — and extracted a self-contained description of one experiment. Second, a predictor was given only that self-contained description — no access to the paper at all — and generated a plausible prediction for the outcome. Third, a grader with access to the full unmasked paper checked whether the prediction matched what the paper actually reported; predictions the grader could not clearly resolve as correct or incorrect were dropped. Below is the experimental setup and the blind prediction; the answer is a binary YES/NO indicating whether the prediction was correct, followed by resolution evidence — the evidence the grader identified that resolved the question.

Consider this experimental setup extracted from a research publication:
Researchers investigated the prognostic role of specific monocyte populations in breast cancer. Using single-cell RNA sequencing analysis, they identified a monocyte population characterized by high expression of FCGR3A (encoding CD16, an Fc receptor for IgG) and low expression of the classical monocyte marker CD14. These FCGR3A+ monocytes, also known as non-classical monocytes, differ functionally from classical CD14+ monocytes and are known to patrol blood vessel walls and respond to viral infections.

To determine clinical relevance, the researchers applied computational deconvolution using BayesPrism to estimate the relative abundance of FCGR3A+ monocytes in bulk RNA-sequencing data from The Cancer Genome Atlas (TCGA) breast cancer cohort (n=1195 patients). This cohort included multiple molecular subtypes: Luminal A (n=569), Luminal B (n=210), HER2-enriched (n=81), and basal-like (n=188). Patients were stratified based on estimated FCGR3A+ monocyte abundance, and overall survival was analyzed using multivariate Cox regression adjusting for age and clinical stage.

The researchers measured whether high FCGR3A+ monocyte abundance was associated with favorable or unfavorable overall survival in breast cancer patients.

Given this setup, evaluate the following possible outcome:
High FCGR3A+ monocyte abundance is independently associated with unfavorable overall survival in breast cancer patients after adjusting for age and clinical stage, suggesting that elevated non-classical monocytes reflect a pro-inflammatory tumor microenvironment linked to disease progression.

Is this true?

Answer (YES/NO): NO